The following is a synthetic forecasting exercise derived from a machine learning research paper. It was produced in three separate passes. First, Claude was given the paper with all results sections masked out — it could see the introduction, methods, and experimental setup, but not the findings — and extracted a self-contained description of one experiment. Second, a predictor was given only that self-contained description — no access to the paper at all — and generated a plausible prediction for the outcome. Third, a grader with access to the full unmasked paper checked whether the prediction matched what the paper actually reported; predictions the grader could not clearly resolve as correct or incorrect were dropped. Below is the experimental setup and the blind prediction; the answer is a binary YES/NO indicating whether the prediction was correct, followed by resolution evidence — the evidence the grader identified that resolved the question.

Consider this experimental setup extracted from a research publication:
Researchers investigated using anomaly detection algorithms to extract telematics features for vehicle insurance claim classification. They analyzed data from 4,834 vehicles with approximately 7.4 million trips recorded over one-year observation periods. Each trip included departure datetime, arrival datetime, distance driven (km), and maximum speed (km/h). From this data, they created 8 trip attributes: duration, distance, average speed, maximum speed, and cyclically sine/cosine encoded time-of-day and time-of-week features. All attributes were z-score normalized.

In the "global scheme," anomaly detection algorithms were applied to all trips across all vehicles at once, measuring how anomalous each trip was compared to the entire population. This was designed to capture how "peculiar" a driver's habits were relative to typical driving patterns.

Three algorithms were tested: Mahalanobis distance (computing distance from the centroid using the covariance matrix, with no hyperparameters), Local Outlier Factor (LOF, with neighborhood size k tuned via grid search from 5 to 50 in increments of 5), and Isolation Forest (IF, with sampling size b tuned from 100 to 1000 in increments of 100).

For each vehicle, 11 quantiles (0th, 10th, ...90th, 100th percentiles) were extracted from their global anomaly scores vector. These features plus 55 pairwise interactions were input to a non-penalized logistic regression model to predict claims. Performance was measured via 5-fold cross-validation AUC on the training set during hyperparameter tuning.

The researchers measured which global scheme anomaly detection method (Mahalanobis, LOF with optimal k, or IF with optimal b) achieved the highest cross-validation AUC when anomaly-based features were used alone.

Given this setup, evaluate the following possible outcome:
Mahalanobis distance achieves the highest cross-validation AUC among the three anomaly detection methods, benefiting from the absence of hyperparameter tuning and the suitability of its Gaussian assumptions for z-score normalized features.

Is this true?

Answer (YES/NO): YES